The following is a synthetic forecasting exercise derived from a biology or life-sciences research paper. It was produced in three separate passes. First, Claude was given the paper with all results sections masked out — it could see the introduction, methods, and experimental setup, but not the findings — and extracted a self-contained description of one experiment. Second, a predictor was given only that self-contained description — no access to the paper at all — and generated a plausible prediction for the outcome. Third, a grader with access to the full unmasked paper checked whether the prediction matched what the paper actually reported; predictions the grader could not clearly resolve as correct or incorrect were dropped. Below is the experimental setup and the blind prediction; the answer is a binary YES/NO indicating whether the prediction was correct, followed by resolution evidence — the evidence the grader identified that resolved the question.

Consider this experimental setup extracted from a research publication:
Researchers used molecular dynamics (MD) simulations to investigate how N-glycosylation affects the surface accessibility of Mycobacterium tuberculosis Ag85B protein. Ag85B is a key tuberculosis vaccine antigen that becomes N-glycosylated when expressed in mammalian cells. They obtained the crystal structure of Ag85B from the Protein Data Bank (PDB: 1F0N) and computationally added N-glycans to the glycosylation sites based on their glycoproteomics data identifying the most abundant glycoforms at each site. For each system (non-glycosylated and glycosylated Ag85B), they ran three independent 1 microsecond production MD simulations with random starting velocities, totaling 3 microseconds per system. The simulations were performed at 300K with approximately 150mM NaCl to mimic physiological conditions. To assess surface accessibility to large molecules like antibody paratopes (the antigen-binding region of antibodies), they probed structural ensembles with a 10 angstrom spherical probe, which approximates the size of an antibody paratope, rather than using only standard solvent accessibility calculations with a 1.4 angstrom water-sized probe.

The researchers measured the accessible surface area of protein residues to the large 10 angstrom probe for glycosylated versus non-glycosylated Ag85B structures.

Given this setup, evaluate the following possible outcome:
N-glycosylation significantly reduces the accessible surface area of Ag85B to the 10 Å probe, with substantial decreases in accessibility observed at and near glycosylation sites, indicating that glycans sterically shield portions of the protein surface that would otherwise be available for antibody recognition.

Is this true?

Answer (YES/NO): YES